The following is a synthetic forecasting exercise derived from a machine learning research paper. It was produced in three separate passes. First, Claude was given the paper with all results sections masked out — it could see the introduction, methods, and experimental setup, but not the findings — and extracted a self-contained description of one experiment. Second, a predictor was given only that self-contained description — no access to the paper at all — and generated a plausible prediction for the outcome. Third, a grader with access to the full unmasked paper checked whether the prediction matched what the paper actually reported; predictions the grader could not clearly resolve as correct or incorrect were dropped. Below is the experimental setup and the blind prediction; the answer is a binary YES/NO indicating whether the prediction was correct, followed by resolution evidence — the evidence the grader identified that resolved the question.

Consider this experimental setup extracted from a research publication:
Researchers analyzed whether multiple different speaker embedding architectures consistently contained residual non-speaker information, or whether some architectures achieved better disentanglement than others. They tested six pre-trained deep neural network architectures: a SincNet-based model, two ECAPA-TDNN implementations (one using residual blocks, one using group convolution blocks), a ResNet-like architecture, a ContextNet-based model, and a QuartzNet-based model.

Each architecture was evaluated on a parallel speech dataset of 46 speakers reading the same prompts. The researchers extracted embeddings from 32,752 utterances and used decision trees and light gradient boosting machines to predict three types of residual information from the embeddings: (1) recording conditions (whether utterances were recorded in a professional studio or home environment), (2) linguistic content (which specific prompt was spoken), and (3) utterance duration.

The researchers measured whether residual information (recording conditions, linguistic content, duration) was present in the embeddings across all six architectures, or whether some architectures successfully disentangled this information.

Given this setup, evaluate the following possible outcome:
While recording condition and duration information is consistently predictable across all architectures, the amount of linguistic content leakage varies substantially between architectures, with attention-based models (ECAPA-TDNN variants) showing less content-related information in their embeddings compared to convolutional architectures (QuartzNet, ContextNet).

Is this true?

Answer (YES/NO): NO